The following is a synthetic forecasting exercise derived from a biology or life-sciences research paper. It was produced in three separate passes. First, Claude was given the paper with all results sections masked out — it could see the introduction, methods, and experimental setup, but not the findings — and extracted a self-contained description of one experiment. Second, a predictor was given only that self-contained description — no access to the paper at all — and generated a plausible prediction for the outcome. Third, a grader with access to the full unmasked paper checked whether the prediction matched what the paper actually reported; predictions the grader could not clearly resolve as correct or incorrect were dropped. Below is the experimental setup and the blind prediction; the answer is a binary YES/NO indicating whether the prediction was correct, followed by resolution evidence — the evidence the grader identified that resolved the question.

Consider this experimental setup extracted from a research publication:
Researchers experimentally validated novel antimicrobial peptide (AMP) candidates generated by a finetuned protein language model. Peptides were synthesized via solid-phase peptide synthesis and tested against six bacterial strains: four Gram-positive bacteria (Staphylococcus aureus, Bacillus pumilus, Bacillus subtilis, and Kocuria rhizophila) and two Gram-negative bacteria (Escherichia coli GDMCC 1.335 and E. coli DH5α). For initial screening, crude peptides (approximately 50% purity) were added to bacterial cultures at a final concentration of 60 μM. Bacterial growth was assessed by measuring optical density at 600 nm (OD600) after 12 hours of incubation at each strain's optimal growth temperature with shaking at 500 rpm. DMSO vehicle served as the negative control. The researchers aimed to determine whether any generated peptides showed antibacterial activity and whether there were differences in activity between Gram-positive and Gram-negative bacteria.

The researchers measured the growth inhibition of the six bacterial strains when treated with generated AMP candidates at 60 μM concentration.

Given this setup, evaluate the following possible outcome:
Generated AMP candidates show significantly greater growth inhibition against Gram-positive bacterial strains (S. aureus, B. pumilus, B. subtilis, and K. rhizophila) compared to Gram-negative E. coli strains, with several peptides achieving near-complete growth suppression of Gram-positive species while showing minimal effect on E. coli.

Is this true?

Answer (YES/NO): NO